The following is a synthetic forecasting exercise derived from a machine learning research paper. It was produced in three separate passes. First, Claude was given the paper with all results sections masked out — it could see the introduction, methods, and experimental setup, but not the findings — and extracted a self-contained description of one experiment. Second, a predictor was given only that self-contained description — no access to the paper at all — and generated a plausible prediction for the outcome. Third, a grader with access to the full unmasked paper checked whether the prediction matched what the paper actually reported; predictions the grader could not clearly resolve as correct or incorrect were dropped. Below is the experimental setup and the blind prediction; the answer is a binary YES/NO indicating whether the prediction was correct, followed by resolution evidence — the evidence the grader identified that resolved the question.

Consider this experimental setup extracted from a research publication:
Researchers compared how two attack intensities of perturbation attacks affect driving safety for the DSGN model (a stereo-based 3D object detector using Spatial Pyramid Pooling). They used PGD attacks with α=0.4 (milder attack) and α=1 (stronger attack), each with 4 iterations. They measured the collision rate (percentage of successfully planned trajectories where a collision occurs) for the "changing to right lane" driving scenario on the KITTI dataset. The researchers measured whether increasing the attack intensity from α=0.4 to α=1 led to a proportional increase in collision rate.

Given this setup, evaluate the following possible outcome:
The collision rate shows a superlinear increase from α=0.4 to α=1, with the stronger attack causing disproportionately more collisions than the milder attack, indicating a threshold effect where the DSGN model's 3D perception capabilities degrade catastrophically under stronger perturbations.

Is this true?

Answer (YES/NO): NO